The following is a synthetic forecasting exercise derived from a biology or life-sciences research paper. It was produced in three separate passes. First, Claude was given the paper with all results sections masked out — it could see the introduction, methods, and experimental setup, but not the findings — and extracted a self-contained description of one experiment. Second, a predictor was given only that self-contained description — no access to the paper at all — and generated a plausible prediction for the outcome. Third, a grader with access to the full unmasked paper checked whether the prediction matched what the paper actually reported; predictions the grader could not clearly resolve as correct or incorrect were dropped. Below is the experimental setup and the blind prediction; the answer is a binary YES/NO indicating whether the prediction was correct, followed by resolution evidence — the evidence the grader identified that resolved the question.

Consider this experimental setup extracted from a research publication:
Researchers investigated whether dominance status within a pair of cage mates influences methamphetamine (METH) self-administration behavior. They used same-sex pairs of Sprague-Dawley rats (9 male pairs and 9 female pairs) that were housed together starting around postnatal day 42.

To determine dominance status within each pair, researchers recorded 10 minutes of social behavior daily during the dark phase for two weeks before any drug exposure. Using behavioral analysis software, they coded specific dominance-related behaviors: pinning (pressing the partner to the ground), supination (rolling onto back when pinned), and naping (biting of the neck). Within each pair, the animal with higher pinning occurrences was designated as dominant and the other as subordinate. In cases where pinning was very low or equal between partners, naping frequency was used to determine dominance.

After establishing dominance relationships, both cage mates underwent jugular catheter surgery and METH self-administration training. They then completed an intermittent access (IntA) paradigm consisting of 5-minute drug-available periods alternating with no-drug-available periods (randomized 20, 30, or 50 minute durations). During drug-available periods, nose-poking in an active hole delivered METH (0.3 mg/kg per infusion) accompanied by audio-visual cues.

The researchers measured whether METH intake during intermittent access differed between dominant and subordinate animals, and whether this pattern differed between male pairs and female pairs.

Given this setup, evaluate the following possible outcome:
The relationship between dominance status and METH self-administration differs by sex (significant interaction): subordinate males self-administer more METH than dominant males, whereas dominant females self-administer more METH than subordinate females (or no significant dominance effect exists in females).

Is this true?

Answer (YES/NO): NO